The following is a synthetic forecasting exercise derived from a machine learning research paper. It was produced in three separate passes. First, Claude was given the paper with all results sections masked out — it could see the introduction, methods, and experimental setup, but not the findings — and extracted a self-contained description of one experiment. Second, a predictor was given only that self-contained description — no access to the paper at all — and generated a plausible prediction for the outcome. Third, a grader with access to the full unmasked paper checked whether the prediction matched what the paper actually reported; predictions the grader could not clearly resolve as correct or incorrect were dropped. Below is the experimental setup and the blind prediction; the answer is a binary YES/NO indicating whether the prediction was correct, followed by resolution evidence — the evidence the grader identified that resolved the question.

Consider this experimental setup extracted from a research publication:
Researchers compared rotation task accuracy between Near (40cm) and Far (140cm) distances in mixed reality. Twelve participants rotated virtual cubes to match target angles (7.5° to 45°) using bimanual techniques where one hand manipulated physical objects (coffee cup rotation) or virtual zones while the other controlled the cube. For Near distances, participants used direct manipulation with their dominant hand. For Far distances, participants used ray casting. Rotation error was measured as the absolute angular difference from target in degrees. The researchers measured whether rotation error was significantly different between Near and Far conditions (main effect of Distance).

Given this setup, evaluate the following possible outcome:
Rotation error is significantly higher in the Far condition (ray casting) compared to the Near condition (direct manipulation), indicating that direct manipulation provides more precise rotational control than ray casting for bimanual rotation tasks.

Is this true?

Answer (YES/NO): YES